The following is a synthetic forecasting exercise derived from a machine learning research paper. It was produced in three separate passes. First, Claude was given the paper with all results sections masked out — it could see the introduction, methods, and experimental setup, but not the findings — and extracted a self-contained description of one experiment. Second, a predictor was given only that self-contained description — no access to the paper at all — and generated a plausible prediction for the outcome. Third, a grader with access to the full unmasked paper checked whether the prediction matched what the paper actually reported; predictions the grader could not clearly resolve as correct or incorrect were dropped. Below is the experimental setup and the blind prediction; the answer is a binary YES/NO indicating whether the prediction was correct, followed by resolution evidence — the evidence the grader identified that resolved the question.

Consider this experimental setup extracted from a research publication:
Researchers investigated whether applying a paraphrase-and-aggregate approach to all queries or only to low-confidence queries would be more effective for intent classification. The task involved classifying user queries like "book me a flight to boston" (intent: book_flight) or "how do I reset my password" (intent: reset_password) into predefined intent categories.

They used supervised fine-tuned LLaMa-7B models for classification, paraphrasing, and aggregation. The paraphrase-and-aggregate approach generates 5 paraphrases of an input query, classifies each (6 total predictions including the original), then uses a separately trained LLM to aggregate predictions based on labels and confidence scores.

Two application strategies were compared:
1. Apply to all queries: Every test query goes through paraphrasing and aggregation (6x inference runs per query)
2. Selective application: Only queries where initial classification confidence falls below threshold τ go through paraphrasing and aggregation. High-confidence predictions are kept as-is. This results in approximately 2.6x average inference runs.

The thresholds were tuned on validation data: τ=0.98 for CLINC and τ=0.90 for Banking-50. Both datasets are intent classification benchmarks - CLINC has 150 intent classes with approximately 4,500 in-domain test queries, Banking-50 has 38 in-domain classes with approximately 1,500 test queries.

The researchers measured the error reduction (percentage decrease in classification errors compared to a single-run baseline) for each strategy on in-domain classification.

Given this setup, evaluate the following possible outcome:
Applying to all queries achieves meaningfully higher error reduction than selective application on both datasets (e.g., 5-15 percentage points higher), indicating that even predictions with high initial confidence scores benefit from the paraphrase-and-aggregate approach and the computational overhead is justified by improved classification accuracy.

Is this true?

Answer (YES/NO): NO